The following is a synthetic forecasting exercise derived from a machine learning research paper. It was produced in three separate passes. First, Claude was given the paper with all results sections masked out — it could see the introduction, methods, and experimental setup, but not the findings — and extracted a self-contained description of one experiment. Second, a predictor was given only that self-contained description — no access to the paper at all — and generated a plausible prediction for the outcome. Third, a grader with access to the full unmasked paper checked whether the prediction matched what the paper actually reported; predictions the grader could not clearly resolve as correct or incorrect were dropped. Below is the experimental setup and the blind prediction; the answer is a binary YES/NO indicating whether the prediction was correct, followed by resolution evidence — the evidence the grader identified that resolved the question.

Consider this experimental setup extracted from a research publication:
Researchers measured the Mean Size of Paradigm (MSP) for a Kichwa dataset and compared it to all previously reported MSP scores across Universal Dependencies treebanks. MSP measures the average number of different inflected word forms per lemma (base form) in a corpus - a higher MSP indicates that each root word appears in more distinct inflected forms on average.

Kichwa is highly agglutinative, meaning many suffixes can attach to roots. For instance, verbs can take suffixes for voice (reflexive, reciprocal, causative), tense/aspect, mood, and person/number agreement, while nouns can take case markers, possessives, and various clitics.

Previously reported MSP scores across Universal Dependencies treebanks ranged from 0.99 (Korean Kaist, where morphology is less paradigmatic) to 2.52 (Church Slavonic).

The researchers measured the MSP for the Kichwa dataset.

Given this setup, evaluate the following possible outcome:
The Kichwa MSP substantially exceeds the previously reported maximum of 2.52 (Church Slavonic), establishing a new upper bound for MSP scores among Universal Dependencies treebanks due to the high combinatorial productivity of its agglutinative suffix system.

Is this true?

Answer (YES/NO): YES